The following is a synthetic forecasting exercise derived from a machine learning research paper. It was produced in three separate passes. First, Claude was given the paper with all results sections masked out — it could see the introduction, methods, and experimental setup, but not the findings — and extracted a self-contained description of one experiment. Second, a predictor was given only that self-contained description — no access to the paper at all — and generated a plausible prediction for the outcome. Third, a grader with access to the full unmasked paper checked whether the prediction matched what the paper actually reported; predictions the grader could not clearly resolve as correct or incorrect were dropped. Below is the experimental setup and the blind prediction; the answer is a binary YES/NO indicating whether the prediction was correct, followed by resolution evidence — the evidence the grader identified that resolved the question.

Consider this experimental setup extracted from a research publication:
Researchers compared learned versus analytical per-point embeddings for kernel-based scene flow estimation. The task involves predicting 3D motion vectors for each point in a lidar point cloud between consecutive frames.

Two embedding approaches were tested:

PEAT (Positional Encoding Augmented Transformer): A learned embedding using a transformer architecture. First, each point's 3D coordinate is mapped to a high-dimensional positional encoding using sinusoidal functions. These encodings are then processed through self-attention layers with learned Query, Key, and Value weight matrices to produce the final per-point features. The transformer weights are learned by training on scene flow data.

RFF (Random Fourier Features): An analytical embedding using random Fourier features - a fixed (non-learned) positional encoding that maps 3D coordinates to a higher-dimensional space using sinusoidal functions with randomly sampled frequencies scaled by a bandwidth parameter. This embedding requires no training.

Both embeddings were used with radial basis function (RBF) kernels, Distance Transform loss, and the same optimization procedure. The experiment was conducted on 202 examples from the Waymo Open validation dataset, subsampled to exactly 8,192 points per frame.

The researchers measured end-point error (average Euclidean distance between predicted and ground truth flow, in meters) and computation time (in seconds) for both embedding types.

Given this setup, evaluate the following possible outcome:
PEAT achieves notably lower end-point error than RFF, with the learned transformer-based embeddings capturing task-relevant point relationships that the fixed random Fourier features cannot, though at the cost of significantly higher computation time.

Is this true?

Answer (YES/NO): NO